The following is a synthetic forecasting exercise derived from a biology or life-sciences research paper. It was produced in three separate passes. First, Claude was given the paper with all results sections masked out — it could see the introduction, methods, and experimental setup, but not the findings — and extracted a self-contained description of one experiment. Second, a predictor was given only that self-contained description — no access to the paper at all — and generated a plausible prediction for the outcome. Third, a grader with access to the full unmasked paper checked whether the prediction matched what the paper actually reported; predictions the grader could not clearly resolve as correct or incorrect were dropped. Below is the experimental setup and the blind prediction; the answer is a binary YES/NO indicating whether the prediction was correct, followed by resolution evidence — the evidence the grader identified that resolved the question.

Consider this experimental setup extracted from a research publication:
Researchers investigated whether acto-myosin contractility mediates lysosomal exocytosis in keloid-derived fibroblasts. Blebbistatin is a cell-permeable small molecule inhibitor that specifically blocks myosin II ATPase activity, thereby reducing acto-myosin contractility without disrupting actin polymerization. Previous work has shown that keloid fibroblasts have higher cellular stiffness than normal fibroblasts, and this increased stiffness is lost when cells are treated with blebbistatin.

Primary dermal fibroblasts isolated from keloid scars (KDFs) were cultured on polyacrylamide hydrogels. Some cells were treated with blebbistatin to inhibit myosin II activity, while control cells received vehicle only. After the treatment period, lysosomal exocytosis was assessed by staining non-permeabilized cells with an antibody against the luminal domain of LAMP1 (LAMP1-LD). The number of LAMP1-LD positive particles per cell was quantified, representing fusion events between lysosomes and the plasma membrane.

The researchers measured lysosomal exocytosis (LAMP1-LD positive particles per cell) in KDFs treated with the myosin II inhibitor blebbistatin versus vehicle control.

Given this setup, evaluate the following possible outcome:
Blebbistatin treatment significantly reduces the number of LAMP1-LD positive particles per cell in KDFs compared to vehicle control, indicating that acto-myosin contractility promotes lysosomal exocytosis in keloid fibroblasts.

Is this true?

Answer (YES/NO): YES